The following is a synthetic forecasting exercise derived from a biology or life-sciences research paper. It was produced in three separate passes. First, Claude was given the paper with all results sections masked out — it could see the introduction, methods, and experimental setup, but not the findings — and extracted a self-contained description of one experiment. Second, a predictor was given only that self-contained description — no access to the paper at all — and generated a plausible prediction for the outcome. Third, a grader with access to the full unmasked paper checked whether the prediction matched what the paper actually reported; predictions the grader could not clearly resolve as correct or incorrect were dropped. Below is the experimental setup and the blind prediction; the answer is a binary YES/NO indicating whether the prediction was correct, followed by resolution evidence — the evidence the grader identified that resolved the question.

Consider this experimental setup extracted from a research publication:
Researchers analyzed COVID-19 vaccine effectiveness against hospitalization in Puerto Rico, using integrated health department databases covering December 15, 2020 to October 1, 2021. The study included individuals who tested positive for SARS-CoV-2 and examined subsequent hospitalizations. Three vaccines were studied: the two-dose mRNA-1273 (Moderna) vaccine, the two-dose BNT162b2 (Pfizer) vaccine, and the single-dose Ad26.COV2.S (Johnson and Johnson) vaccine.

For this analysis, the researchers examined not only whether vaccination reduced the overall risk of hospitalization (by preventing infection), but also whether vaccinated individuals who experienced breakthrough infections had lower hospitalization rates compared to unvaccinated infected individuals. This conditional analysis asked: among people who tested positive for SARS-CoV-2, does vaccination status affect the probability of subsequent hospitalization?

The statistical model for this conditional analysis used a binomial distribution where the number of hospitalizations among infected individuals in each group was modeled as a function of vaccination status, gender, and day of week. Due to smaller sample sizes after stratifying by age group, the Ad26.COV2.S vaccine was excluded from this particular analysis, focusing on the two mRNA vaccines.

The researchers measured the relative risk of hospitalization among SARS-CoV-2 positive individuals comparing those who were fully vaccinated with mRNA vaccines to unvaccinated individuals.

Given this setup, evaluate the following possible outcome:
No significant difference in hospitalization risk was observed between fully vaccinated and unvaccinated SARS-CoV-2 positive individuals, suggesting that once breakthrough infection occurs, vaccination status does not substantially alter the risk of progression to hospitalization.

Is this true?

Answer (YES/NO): NO